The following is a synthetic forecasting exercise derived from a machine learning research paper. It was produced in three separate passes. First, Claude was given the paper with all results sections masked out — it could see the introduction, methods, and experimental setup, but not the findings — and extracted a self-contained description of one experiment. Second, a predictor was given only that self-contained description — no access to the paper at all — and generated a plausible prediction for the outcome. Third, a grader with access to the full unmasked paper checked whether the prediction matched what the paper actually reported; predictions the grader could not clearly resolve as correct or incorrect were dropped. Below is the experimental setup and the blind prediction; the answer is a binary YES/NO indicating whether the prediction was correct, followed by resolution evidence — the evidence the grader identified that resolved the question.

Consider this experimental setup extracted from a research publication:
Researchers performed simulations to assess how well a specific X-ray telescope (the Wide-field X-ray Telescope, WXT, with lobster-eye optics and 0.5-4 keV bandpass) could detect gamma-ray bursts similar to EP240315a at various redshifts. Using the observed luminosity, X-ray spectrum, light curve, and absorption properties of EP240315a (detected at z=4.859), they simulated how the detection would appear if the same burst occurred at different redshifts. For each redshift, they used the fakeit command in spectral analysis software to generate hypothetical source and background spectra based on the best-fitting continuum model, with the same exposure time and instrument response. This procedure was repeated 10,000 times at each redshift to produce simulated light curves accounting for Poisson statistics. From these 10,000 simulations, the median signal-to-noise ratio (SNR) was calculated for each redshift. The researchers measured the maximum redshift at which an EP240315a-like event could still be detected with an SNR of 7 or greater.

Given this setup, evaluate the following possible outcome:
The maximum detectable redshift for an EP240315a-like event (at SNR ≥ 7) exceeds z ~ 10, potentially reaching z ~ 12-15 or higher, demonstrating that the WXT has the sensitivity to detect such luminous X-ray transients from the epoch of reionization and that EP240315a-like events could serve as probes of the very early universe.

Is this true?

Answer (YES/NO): NO